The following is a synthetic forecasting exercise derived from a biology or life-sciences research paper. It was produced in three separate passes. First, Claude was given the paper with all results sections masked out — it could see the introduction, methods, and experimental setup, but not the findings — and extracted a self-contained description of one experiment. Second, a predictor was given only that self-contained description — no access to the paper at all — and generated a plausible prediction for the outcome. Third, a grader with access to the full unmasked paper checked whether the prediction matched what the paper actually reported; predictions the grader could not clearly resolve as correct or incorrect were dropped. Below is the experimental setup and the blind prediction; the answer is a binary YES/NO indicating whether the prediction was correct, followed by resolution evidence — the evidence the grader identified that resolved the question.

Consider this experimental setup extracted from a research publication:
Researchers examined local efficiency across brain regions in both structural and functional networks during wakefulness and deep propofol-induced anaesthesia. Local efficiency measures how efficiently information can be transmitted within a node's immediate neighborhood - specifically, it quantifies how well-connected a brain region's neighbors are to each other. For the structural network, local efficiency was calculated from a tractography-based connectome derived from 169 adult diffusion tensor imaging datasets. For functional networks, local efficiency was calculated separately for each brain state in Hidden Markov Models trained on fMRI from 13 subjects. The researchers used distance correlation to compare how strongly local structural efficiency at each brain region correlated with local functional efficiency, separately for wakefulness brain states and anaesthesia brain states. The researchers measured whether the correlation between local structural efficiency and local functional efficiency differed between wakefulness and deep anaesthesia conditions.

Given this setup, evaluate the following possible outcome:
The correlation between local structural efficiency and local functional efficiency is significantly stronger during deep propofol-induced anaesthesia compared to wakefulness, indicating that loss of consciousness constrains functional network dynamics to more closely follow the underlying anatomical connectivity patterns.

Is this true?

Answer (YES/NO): NO